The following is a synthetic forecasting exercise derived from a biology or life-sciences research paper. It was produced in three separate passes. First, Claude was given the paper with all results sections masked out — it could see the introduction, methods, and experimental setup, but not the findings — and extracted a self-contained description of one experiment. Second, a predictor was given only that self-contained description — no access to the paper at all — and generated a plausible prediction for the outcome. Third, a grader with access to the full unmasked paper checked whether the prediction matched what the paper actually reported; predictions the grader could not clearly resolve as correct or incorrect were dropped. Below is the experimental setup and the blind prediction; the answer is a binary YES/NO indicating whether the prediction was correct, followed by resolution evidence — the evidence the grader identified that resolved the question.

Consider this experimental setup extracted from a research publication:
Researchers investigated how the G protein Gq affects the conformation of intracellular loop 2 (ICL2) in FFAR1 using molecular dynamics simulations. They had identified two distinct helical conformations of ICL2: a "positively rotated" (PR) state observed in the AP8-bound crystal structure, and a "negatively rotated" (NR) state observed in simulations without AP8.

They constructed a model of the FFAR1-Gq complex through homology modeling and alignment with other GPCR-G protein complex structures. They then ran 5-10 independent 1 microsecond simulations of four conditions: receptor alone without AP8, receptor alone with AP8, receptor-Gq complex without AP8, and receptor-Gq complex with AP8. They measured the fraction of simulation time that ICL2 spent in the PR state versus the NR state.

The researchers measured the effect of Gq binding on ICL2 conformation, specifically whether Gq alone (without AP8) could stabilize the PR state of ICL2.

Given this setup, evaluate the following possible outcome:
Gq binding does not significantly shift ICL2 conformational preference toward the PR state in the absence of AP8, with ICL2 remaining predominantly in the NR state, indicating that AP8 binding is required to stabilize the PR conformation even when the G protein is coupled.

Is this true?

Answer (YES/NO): NO